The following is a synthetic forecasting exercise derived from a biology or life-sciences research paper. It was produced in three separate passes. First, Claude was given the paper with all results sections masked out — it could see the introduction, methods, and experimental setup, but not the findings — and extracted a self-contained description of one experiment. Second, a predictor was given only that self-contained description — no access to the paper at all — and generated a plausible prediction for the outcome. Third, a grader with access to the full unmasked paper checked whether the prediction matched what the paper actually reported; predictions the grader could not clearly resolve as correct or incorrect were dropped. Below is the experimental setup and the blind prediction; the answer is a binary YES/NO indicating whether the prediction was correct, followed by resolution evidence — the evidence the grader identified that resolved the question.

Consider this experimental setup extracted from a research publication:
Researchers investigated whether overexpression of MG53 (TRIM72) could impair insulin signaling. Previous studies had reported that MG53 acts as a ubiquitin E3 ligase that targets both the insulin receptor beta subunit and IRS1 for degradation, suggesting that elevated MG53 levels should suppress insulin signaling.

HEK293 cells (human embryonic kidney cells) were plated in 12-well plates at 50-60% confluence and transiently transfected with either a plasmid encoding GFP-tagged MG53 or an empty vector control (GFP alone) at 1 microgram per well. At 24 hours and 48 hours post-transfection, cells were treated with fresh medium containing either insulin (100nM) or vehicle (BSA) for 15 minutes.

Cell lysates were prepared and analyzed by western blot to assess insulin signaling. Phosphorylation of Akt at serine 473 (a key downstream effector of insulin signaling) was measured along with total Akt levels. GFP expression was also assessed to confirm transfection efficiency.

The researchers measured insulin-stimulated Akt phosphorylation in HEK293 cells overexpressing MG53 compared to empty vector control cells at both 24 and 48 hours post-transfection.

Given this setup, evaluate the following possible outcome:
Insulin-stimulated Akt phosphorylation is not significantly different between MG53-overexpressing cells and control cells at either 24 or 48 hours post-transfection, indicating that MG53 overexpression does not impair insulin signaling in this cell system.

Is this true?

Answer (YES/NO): YES